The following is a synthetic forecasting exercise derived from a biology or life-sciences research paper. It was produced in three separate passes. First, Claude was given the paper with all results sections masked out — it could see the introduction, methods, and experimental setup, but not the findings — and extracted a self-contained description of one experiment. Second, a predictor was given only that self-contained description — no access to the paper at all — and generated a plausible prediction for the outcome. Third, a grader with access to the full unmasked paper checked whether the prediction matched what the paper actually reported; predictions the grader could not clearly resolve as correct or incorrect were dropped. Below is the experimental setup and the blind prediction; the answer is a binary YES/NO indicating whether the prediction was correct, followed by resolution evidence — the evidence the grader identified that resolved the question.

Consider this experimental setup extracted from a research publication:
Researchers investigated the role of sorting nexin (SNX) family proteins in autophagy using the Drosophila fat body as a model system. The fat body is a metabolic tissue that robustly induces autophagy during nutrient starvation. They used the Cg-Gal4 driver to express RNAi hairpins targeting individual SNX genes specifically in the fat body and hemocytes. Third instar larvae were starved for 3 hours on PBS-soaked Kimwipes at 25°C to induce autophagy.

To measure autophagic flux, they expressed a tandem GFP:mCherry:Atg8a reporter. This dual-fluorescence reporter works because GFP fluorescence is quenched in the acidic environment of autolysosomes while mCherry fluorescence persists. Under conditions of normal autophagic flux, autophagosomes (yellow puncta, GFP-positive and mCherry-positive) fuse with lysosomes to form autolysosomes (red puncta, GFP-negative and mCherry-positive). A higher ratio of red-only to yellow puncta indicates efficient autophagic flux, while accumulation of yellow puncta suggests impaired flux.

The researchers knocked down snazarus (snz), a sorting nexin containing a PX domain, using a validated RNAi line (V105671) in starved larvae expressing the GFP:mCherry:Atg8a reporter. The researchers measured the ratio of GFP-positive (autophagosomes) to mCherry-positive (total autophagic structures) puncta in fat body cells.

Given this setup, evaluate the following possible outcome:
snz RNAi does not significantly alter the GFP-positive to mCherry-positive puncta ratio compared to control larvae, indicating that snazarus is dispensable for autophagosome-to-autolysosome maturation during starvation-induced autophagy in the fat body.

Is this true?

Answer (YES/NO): NO